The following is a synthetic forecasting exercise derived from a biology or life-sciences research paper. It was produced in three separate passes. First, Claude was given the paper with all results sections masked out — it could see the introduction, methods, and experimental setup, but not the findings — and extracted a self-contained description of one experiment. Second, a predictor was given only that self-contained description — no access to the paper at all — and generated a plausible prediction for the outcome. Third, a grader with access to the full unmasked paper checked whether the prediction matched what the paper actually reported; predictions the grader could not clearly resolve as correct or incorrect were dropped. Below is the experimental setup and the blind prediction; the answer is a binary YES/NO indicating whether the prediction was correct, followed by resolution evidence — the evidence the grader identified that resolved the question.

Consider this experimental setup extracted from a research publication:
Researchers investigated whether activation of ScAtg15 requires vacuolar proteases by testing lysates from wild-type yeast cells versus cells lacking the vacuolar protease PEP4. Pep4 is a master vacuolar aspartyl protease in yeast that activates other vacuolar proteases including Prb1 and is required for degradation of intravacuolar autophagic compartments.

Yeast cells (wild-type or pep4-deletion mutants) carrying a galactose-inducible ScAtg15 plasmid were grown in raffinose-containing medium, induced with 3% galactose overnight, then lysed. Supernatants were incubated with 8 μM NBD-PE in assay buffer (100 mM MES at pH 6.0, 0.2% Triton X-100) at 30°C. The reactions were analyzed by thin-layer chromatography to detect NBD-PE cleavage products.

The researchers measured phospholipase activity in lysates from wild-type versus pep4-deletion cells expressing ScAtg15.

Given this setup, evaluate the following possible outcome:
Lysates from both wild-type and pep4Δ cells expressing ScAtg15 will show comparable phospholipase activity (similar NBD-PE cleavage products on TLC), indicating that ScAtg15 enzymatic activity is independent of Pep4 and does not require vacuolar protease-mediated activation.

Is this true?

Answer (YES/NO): NO